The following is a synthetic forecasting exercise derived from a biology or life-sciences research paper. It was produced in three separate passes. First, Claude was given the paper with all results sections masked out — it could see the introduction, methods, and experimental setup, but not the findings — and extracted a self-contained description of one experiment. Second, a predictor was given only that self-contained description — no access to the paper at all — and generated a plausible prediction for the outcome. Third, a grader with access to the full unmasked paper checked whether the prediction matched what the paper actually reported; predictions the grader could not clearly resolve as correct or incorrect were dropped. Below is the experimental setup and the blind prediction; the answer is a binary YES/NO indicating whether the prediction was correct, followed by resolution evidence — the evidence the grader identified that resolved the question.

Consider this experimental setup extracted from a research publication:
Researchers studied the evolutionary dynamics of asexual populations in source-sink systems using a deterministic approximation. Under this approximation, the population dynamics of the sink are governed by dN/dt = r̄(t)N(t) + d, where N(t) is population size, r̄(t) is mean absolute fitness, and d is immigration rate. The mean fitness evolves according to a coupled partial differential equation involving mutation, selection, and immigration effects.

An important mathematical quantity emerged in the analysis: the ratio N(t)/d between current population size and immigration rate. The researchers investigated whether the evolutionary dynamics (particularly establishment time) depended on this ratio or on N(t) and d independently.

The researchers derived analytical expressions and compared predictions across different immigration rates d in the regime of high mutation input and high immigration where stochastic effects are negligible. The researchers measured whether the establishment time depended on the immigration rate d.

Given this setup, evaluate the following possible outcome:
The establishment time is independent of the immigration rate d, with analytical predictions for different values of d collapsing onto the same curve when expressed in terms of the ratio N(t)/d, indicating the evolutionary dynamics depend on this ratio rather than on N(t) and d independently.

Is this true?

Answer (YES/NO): YES